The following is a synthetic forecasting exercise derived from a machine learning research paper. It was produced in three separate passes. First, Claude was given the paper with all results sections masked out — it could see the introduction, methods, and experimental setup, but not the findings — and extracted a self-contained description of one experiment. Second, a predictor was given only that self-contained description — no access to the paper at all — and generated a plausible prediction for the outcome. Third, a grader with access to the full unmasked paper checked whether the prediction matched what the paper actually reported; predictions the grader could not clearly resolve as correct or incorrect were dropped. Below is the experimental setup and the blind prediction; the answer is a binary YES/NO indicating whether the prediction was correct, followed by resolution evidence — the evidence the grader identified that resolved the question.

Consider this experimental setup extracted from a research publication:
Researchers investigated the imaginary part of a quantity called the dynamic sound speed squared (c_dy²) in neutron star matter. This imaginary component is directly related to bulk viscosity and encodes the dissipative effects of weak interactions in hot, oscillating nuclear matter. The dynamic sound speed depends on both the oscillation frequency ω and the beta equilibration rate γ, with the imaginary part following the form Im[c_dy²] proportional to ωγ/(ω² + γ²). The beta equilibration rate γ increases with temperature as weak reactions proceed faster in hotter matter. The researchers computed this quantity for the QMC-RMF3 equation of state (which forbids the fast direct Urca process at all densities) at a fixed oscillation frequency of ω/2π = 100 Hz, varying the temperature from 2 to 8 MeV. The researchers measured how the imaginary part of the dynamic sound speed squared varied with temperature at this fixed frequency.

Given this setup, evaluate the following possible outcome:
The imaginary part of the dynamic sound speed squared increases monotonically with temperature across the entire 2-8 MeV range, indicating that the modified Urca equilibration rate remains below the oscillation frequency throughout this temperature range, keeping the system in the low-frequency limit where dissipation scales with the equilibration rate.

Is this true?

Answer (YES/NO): NO